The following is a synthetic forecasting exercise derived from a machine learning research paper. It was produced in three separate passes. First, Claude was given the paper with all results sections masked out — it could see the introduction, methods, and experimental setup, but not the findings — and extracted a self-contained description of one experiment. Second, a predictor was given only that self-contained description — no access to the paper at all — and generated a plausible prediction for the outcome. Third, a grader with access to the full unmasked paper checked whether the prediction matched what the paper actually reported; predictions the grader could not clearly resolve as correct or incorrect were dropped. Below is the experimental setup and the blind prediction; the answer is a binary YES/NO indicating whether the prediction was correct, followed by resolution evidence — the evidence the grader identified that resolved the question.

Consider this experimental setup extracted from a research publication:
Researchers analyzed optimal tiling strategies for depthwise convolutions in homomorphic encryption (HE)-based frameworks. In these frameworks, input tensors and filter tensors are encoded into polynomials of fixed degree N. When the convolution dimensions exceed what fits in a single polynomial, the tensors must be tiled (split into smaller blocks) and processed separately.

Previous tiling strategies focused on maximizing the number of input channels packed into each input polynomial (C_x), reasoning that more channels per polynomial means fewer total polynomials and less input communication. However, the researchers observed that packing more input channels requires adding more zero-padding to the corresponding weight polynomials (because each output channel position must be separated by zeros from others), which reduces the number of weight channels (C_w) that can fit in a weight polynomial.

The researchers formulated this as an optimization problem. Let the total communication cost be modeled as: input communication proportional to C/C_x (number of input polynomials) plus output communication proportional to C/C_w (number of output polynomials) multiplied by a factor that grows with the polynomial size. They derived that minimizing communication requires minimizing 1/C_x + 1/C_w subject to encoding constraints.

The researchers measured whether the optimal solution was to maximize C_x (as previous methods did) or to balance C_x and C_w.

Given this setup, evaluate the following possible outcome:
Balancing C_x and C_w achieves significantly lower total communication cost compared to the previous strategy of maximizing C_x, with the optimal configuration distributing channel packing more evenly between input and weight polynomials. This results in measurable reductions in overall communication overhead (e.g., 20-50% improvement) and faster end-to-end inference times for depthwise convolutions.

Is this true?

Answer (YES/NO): YES